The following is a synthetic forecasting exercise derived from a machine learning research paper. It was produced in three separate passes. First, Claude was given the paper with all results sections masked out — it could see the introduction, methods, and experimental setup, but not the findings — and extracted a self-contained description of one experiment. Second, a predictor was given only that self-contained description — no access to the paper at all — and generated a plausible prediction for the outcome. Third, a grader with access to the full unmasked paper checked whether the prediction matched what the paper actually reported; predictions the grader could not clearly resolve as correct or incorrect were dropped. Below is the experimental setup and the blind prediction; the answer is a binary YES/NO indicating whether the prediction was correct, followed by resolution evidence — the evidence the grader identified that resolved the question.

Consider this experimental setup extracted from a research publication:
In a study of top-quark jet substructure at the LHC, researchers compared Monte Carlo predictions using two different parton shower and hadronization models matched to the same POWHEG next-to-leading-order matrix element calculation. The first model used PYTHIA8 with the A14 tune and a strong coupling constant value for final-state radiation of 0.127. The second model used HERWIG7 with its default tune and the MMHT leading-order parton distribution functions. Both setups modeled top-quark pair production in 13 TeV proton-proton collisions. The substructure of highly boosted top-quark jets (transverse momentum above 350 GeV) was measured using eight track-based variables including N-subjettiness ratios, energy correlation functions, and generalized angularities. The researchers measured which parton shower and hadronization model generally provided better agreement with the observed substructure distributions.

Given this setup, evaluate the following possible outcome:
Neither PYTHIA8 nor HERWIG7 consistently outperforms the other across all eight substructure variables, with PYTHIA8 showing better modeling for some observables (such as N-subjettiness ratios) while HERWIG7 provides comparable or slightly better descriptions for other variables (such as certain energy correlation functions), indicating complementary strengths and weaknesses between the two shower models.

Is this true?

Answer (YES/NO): NO